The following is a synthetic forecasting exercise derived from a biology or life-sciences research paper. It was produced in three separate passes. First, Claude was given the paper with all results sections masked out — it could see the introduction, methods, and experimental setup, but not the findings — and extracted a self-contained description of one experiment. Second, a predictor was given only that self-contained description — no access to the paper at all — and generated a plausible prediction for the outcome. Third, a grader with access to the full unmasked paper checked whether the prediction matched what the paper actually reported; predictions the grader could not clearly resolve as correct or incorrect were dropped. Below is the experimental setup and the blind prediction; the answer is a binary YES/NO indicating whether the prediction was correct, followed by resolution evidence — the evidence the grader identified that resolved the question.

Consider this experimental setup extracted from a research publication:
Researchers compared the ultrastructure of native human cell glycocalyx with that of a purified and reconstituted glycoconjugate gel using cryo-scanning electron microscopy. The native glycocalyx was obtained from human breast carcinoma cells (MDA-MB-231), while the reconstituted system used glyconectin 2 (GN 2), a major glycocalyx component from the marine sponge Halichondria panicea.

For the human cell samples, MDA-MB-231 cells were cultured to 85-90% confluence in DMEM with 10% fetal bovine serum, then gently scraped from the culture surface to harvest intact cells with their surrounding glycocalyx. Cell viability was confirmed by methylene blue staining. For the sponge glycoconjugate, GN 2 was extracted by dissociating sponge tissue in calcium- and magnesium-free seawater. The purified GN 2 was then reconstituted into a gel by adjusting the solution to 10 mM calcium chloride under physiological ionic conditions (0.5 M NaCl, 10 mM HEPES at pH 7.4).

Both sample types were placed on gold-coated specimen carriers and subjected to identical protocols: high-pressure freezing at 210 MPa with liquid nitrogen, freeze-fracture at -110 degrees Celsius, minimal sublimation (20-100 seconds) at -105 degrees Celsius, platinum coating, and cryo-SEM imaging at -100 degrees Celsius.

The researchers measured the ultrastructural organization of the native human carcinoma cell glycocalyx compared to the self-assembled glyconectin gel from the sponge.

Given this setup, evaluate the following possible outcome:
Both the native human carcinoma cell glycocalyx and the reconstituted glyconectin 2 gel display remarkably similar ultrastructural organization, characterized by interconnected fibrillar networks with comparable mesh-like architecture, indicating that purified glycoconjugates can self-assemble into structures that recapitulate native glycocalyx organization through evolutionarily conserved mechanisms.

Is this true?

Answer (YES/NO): NO